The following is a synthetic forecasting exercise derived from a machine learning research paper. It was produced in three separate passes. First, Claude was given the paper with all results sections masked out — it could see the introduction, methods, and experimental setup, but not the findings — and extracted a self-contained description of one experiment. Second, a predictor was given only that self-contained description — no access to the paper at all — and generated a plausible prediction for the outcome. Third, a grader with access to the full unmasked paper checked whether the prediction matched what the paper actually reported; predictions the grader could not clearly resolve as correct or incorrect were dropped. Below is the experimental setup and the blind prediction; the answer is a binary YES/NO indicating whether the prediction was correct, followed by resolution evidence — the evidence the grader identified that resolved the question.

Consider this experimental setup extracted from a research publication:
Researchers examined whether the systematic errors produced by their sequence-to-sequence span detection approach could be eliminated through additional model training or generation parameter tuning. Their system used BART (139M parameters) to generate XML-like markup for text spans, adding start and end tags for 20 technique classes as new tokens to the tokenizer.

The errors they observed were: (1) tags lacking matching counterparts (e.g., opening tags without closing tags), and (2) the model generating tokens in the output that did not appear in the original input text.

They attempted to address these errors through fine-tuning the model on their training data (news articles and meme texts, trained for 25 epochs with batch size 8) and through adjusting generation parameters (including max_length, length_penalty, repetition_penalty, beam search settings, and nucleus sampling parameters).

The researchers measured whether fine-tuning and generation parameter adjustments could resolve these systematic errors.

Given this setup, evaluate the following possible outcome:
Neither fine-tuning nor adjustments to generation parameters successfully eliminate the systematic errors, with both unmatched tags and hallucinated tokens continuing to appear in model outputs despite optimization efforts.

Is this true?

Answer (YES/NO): YES